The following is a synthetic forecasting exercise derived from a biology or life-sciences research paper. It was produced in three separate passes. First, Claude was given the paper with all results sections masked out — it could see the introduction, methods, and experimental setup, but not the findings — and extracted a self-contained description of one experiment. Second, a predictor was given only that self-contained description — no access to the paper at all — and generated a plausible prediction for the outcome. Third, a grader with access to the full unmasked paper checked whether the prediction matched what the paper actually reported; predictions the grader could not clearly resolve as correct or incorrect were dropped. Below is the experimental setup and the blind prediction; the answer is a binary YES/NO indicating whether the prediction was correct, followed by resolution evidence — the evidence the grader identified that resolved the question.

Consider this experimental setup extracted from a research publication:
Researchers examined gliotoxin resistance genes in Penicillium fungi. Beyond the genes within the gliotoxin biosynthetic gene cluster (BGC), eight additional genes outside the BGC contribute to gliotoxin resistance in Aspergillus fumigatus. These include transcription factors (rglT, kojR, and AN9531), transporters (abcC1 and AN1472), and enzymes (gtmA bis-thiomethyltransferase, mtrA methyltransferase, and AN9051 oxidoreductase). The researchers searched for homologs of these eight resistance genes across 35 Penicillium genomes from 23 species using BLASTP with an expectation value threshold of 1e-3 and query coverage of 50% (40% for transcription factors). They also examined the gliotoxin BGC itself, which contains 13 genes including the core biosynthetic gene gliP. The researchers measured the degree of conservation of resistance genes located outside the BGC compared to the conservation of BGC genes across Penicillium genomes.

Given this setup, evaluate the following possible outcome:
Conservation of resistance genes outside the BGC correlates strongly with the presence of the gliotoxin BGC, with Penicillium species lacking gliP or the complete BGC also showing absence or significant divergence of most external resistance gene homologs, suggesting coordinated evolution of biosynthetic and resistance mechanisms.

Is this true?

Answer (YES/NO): NO